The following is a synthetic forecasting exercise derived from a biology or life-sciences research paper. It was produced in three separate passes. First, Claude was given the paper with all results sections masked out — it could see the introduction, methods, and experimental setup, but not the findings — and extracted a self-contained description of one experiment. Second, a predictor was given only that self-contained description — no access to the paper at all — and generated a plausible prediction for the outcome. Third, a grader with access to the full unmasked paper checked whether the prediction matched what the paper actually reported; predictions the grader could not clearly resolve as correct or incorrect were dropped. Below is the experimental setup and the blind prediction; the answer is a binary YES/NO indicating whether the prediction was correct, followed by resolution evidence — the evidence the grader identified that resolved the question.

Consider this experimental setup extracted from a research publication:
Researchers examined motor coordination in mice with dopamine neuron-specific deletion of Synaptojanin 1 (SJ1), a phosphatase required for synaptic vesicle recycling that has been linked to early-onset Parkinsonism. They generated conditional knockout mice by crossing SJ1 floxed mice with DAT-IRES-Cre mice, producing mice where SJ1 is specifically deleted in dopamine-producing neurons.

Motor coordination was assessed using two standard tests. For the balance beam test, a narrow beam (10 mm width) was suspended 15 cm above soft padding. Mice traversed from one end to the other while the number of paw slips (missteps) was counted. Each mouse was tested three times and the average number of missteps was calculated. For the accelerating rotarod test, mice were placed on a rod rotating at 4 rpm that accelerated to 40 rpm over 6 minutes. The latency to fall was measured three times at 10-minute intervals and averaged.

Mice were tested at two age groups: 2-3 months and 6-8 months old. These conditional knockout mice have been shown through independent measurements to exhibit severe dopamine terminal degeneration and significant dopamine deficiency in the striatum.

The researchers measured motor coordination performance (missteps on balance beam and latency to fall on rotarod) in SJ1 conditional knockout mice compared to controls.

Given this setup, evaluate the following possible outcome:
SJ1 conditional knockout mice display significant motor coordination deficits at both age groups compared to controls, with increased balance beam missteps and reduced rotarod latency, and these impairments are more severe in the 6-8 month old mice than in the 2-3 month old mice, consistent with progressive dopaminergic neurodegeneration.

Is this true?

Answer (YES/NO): NO